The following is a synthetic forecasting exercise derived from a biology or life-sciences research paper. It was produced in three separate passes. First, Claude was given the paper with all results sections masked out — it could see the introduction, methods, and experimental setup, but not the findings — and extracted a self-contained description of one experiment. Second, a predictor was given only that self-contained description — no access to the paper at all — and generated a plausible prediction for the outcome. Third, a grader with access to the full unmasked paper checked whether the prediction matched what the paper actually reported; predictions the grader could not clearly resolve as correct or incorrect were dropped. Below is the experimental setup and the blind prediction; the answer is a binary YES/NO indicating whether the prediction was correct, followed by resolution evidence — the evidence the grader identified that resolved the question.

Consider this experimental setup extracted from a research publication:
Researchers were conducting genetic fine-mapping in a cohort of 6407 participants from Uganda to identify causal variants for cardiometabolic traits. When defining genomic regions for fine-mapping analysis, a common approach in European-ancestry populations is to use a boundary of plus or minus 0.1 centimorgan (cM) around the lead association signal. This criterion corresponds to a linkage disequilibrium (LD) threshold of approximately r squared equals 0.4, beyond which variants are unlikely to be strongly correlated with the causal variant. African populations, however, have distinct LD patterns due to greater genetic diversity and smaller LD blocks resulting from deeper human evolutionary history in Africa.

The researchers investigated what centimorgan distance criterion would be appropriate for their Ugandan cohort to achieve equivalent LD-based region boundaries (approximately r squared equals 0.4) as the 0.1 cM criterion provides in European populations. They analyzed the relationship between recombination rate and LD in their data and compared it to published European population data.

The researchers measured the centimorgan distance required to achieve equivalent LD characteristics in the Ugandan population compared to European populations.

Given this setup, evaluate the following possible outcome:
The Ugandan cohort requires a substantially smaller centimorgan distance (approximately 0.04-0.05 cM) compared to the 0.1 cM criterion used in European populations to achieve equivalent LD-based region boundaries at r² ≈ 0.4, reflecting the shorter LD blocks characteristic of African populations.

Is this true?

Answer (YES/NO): YES